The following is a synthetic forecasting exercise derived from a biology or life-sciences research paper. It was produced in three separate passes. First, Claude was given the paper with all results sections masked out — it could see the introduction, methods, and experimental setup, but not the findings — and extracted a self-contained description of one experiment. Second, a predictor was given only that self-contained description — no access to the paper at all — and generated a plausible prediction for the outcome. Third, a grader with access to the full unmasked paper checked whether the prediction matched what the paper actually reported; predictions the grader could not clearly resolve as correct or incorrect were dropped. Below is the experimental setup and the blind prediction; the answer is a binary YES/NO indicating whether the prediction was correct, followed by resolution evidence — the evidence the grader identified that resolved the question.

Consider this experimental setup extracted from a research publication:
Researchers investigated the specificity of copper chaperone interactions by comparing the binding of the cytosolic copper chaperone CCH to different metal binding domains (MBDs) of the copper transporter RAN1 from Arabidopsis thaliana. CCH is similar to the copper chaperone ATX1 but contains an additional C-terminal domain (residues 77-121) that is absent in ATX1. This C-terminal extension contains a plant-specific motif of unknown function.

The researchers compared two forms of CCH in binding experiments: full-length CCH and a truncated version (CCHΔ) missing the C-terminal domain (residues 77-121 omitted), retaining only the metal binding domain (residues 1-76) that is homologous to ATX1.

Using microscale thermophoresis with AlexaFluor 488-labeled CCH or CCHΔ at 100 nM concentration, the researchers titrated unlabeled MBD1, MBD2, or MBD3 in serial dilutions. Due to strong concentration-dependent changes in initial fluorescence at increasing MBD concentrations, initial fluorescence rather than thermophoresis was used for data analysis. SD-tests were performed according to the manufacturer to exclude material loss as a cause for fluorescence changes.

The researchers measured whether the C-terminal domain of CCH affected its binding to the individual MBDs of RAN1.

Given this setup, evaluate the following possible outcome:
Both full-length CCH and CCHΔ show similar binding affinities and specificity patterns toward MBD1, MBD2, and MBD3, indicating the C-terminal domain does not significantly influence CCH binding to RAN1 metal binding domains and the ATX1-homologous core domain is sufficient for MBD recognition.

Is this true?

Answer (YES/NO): NO